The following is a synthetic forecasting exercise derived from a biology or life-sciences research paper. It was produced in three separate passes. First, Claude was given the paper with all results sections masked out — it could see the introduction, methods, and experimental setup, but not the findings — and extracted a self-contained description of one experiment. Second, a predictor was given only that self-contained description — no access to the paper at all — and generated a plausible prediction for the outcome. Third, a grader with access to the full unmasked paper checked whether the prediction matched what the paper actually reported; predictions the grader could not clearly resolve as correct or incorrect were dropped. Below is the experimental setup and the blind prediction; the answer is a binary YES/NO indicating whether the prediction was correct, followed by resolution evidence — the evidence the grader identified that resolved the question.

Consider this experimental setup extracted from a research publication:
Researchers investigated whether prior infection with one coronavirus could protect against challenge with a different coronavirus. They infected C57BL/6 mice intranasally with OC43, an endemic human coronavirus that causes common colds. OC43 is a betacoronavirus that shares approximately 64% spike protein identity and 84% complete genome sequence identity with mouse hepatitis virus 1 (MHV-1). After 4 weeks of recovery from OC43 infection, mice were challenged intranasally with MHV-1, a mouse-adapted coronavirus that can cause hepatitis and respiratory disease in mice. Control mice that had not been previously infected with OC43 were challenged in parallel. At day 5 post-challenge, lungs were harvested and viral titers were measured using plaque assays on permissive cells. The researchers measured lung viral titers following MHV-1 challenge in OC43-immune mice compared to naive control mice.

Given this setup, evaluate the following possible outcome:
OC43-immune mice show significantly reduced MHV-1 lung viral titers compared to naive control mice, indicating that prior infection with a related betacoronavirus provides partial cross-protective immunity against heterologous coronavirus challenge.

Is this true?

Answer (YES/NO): YES